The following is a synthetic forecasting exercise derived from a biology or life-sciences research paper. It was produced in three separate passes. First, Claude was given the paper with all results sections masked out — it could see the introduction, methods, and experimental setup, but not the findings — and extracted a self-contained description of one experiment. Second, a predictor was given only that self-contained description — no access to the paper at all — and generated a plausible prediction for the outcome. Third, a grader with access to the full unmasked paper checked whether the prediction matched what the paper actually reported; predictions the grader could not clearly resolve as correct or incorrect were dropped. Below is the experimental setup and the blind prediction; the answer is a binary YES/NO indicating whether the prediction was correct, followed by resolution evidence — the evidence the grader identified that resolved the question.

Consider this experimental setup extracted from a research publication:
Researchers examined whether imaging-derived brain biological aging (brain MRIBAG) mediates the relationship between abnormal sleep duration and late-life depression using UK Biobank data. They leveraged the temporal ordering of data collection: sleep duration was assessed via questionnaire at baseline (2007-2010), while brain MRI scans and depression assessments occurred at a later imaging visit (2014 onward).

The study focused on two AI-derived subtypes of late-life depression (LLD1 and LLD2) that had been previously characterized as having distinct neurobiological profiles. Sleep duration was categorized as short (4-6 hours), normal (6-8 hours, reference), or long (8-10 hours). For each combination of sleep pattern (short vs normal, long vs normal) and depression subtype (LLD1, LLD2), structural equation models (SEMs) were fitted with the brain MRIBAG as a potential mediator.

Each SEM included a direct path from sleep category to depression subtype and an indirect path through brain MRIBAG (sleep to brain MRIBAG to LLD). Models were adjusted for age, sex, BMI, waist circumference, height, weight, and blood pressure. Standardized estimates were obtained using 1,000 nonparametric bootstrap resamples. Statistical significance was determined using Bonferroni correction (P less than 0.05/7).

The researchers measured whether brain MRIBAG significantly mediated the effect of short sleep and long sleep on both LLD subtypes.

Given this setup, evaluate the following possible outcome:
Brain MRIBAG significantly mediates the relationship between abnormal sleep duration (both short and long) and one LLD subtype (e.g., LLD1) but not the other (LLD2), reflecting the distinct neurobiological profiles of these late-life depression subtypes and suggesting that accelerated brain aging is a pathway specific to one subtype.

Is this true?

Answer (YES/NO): NO